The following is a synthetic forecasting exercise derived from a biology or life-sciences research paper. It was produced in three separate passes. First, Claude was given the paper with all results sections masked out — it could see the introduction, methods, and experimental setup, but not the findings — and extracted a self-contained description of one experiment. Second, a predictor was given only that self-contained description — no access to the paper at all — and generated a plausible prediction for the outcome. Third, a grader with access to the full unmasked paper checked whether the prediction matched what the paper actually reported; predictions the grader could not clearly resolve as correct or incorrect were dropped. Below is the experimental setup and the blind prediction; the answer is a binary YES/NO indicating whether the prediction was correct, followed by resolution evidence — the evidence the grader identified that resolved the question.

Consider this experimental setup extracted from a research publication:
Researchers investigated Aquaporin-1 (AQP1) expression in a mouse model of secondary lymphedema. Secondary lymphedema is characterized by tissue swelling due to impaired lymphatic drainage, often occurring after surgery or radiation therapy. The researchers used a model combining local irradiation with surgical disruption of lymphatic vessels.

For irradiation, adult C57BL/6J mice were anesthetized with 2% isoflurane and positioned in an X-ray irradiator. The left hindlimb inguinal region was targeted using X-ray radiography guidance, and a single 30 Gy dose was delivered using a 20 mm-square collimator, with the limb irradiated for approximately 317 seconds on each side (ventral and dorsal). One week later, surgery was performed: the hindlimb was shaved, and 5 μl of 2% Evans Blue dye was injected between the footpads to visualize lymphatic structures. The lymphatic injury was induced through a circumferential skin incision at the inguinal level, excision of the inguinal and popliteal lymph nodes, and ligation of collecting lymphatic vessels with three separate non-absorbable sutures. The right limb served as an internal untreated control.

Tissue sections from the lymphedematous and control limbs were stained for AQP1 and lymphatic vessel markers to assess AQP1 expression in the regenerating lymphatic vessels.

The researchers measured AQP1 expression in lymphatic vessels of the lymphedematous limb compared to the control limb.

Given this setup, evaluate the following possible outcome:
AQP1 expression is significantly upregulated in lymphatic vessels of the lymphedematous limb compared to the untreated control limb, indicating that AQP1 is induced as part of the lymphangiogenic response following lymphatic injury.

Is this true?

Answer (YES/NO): YES